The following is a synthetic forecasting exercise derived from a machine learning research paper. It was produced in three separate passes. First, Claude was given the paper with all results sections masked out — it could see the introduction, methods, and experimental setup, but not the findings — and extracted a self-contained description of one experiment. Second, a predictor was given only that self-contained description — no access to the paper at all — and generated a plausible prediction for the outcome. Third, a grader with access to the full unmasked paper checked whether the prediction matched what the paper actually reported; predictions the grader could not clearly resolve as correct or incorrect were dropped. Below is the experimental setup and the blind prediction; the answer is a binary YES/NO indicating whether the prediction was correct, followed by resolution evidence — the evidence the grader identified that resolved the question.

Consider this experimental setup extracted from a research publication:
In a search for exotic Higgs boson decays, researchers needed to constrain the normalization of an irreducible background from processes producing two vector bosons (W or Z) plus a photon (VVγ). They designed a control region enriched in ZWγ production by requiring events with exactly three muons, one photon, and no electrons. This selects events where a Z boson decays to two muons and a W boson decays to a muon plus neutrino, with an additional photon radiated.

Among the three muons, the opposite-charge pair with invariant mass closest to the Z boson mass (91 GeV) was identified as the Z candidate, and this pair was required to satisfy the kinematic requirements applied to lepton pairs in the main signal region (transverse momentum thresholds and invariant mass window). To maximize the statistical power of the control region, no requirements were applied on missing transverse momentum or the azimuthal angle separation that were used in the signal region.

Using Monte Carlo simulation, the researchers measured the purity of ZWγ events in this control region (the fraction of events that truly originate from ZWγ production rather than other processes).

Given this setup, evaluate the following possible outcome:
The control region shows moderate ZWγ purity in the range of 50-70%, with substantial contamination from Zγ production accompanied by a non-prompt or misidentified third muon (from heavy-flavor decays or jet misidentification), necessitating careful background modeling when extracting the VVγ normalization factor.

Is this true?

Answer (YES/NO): NO